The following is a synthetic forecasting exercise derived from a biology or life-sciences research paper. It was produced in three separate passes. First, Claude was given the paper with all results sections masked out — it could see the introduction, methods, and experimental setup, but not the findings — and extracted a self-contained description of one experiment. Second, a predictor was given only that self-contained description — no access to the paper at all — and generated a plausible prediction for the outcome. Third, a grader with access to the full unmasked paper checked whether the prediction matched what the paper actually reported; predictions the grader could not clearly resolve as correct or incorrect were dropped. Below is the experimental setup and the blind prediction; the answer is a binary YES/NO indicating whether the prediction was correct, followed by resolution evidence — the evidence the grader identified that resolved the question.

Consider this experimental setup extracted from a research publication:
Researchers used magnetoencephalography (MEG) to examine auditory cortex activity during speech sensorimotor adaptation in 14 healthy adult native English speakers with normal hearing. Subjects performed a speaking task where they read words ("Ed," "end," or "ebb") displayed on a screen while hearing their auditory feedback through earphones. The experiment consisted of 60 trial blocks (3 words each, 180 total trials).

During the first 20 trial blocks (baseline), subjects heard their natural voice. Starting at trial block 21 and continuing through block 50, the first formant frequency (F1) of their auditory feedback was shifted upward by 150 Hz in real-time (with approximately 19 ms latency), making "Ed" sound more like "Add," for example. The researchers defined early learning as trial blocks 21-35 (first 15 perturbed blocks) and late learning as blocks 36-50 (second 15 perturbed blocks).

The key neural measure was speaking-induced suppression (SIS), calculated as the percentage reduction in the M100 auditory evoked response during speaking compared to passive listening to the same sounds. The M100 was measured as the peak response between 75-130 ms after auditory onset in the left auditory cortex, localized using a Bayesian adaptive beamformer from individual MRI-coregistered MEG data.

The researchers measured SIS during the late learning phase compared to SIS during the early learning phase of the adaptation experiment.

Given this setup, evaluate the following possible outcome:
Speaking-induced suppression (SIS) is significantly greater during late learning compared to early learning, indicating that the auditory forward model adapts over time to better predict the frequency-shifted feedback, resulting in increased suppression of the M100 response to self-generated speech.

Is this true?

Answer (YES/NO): NO